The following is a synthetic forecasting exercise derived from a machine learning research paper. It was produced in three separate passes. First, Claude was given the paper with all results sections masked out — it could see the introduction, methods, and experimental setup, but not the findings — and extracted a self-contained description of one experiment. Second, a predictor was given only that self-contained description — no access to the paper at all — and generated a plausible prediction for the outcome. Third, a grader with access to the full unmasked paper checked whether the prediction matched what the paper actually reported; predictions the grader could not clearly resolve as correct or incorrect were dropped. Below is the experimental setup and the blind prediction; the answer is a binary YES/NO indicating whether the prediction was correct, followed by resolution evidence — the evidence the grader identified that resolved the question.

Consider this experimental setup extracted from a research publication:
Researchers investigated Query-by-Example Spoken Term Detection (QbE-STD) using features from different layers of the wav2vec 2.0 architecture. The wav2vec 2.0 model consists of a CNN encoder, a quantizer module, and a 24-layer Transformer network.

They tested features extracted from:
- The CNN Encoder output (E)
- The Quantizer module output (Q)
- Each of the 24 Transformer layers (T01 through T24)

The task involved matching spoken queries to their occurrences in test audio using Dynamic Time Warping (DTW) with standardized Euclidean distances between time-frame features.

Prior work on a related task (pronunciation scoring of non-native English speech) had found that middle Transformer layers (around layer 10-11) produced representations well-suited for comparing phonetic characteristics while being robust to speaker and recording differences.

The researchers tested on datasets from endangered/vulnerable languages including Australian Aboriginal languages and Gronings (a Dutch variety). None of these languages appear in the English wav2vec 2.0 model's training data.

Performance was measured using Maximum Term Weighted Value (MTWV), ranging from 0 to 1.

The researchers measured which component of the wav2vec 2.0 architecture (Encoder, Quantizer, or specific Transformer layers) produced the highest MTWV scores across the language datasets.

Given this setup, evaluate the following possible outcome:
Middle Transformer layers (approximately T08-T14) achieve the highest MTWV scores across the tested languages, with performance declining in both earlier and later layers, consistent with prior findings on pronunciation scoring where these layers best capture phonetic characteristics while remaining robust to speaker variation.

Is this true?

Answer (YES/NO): YES